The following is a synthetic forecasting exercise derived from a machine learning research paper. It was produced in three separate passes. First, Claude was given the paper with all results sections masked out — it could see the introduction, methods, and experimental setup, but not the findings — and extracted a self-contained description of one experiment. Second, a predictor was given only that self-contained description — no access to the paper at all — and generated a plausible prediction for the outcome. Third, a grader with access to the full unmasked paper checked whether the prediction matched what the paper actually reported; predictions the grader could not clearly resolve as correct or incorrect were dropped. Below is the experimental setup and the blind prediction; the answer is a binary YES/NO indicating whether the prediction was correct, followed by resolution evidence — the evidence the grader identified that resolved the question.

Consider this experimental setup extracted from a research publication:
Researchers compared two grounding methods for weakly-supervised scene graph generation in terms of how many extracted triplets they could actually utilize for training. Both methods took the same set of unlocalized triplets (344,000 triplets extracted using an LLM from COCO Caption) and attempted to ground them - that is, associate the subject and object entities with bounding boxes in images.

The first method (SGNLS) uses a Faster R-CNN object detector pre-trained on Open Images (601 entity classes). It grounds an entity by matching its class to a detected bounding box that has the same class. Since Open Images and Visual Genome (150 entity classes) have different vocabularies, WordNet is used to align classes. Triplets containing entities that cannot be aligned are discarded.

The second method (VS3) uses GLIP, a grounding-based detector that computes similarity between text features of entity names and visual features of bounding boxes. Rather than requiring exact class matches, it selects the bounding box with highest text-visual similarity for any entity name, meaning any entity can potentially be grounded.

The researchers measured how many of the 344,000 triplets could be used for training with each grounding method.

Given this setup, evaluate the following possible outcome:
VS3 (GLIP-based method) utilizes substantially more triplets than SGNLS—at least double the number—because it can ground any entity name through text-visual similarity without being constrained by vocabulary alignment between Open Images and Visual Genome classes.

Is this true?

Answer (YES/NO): NO